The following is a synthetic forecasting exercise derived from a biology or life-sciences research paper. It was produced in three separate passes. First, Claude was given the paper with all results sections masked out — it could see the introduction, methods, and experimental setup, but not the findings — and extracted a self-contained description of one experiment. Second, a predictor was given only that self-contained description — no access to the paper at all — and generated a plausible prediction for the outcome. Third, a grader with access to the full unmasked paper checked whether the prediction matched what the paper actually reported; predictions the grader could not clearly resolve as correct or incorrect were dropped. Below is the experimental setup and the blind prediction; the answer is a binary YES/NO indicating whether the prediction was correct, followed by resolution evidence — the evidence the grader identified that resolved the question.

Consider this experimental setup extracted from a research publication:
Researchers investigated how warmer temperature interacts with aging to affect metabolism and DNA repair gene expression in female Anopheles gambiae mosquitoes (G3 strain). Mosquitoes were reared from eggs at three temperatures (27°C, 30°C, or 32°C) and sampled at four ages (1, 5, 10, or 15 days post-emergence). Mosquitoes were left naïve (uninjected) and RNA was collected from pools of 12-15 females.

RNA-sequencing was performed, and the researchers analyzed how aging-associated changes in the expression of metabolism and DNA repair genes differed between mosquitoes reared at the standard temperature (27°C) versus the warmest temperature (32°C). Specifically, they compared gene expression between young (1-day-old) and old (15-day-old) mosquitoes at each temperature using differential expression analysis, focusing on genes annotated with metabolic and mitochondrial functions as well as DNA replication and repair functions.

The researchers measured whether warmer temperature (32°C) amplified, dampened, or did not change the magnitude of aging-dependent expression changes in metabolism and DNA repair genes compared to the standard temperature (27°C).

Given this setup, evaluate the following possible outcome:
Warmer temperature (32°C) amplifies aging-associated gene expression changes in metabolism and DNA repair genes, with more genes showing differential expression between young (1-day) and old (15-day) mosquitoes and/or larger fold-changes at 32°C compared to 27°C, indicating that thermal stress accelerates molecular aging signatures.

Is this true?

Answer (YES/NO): NO